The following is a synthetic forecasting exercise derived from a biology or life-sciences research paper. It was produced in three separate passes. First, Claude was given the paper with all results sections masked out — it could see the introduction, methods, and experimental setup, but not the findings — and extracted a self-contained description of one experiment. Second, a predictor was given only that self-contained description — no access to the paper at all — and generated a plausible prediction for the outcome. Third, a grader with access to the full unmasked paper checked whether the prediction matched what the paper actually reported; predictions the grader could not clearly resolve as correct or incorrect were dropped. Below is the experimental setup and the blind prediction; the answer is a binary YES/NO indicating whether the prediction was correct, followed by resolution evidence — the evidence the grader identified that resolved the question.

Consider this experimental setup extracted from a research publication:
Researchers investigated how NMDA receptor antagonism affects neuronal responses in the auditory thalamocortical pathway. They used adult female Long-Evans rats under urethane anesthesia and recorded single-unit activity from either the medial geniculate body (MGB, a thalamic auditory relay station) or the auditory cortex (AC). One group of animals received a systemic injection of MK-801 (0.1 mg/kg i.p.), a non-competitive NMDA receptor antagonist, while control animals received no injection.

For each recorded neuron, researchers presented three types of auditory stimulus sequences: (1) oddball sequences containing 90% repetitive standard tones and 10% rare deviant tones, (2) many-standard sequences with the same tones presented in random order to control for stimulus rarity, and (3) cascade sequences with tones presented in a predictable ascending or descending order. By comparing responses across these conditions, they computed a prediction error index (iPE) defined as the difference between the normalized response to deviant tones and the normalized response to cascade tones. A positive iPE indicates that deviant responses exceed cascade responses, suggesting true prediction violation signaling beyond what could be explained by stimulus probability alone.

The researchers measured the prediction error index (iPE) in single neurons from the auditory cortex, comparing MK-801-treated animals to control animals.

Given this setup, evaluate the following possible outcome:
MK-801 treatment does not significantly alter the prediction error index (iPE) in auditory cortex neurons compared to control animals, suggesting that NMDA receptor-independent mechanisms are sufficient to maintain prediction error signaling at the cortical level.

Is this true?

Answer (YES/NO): NO